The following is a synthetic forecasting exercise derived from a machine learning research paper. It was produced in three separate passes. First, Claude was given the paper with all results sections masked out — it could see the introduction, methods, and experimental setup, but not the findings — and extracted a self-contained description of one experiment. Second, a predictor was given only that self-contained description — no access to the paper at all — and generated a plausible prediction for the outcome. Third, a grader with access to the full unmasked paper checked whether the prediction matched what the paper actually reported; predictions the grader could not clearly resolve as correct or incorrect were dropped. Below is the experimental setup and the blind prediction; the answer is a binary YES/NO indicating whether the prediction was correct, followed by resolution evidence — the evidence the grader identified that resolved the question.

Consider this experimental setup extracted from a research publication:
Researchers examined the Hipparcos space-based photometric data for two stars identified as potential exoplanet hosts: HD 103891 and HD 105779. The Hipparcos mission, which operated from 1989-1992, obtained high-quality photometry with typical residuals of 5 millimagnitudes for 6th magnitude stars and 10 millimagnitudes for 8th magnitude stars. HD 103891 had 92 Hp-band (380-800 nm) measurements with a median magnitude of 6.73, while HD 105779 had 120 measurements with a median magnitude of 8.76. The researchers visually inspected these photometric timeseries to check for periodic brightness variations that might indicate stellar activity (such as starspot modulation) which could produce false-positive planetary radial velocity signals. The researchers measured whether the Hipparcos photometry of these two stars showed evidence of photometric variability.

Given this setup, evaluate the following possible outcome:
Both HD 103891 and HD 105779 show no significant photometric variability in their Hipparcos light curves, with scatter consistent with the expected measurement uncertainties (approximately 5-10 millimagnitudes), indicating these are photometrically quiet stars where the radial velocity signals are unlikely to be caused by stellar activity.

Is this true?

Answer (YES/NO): YES